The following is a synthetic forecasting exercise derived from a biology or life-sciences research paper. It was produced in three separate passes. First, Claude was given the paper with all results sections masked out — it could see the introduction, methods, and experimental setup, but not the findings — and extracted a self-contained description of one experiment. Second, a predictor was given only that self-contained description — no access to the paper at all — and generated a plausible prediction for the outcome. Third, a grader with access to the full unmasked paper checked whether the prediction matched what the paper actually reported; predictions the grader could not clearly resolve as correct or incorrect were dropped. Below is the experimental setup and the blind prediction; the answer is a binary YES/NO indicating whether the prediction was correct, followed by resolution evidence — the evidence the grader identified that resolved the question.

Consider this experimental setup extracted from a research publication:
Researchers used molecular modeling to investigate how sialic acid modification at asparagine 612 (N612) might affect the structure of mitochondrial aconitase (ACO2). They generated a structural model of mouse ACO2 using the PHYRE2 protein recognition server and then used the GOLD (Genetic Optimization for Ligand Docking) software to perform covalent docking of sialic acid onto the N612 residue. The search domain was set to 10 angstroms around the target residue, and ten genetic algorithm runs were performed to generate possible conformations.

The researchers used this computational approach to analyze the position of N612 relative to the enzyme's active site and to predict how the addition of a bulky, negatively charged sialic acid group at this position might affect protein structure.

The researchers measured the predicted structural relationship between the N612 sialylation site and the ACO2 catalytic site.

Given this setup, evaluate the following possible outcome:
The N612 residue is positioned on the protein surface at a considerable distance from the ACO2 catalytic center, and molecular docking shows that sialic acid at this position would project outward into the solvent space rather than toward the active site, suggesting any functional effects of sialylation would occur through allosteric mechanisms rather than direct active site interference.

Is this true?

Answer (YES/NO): NO